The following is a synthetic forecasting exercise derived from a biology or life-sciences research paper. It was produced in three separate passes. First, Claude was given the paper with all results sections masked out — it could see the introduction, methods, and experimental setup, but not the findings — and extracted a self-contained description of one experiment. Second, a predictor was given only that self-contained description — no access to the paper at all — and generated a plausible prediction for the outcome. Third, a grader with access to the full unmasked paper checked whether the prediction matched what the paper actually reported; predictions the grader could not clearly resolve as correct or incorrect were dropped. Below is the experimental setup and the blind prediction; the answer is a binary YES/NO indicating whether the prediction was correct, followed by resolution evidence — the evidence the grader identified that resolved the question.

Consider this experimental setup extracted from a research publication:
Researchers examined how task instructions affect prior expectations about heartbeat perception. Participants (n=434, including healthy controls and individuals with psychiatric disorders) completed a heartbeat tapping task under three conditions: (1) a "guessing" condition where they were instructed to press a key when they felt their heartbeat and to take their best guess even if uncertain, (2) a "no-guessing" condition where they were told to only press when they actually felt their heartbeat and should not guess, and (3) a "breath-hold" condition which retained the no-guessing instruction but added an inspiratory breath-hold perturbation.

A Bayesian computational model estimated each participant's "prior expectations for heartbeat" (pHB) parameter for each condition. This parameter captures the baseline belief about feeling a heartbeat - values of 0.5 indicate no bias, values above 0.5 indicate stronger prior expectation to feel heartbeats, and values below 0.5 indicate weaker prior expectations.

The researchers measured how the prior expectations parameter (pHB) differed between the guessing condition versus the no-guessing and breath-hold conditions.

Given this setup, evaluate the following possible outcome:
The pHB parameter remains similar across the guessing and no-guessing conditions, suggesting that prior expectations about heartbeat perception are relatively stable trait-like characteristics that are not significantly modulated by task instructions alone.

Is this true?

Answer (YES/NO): NO